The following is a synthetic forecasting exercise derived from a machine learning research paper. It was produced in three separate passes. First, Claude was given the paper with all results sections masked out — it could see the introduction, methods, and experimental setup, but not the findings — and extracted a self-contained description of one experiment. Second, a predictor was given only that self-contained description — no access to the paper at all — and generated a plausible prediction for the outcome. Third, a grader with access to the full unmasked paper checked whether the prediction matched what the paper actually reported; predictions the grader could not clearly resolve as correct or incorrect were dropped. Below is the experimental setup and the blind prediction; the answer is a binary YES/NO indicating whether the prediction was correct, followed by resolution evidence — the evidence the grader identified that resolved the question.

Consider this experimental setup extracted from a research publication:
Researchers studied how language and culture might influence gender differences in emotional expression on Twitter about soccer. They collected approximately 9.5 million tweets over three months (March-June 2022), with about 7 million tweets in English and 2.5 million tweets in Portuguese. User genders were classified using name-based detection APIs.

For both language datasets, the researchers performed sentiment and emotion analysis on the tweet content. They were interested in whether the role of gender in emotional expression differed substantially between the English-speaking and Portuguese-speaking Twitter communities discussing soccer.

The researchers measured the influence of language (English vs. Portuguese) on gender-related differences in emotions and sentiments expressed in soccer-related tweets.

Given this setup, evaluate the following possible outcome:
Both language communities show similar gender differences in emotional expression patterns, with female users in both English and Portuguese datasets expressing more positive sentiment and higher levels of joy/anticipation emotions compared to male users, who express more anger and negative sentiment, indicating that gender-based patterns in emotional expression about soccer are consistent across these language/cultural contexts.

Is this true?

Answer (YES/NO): NO